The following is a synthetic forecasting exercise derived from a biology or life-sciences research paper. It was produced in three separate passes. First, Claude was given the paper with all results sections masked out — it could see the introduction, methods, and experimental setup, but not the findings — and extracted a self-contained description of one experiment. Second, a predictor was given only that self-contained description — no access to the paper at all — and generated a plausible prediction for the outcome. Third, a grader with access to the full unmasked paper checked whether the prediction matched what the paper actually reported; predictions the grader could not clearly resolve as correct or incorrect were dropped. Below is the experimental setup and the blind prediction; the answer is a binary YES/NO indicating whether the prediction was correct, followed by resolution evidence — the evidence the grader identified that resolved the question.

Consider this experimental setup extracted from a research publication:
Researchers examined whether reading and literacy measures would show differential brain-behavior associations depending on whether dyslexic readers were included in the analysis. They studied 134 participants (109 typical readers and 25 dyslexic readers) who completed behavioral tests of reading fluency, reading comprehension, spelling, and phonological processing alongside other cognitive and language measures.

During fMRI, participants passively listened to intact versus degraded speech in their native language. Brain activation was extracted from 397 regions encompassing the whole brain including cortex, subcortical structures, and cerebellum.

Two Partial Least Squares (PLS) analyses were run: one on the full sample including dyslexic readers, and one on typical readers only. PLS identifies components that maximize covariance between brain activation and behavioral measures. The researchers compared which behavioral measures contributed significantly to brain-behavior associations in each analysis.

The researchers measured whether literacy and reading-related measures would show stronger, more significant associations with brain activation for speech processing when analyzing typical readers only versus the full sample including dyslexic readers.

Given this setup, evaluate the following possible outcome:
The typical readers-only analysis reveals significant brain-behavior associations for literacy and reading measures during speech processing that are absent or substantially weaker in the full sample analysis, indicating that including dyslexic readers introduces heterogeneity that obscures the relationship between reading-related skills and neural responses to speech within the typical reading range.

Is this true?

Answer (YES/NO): YES